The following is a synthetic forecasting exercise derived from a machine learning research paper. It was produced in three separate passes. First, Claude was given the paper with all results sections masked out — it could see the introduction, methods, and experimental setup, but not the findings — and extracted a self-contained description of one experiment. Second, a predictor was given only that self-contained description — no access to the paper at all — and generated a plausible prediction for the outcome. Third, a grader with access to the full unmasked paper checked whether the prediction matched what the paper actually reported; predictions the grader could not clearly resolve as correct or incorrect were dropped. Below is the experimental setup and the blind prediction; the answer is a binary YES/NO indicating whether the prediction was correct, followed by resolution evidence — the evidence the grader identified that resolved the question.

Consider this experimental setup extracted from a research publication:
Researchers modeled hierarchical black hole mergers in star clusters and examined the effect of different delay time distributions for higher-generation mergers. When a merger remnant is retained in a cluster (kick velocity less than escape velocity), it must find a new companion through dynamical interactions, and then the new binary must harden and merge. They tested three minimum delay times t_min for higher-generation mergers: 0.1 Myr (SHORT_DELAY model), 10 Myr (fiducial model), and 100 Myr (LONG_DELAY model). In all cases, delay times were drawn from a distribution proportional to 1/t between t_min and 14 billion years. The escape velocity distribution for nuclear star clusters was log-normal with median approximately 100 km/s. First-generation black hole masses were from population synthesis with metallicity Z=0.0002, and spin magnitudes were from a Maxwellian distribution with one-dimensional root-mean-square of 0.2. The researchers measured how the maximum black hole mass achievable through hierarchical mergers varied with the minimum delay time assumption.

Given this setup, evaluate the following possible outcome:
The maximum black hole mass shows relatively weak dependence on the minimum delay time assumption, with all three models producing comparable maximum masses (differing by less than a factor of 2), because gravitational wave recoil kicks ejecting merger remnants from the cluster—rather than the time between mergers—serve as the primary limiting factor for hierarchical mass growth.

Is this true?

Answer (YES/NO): YES